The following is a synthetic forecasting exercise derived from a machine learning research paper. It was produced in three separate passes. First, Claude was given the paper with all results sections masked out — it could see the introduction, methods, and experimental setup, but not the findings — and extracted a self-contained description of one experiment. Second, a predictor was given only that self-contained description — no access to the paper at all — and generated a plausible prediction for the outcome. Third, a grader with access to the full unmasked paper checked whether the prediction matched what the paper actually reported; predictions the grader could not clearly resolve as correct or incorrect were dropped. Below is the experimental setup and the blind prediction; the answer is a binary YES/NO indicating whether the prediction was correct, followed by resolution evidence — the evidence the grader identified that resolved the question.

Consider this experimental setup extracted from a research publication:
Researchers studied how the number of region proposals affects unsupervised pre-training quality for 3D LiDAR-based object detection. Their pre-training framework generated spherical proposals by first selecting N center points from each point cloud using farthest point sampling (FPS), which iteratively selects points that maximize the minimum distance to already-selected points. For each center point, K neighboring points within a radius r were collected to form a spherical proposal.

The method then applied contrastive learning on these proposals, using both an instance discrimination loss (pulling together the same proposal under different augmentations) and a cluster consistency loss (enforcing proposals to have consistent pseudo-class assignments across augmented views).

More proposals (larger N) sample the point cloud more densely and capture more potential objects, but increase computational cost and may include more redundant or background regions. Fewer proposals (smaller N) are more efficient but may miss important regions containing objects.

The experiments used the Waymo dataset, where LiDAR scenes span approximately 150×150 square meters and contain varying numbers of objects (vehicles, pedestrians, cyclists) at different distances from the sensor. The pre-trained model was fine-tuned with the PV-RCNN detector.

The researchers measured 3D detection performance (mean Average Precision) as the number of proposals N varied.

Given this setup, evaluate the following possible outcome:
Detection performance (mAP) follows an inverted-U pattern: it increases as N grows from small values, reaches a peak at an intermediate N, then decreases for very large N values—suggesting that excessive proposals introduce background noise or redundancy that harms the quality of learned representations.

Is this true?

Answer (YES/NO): YES